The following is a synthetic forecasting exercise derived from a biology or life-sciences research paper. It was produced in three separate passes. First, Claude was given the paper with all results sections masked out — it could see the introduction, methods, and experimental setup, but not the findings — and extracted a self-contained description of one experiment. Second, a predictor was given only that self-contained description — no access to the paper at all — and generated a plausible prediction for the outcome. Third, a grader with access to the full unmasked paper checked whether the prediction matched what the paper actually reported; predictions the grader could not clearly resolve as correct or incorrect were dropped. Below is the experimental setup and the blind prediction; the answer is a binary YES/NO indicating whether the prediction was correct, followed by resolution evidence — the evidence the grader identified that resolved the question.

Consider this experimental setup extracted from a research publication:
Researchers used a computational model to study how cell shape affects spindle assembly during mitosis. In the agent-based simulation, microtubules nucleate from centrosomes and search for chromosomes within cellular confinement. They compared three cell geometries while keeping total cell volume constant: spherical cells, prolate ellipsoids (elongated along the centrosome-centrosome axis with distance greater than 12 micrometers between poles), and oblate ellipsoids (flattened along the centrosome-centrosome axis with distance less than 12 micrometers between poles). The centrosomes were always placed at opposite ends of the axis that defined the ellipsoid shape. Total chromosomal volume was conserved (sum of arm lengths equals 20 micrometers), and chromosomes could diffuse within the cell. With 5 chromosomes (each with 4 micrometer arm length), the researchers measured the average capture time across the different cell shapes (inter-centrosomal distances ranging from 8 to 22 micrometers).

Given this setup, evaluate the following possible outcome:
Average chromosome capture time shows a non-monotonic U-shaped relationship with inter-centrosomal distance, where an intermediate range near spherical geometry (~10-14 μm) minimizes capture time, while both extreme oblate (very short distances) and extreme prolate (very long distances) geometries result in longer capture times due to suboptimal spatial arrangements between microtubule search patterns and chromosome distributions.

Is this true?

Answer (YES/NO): NO